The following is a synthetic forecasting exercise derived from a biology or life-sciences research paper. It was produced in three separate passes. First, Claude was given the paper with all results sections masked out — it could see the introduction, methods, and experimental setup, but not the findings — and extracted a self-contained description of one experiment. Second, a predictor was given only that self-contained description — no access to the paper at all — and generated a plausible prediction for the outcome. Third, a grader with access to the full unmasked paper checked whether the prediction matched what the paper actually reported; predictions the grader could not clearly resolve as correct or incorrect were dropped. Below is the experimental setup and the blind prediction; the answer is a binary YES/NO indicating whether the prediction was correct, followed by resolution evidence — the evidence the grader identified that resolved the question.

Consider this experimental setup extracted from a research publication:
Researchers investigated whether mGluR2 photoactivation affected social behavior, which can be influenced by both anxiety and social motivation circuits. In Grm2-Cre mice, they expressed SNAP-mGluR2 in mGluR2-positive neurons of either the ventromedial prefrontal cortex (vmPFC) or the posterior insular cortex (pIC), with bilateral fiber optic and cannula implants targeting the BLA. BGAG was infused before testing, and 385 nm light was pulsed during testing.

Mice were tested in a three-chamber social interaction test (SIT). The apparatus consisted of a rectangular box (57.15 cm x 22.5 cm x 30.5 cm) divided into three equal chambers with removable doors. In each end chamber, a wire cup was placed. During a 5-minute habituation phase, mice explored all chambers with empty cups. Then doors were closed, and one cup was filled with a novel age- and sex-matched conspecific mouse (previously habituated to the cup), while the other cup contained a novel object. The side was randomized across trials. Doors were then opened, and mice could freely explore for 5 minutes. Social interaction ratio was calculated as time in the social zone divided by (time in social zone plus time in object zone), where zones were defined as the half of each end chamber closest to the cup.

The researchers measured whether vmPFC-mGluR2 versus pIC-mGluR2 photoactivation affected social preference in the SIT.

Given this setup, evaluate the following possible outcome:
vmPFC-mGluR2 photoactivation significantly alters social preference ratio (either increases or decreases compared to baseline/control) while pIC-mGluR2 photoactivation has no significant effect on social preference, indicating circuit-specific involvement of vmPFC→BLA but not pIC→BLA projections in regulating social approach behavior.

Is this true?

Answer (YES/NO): NO